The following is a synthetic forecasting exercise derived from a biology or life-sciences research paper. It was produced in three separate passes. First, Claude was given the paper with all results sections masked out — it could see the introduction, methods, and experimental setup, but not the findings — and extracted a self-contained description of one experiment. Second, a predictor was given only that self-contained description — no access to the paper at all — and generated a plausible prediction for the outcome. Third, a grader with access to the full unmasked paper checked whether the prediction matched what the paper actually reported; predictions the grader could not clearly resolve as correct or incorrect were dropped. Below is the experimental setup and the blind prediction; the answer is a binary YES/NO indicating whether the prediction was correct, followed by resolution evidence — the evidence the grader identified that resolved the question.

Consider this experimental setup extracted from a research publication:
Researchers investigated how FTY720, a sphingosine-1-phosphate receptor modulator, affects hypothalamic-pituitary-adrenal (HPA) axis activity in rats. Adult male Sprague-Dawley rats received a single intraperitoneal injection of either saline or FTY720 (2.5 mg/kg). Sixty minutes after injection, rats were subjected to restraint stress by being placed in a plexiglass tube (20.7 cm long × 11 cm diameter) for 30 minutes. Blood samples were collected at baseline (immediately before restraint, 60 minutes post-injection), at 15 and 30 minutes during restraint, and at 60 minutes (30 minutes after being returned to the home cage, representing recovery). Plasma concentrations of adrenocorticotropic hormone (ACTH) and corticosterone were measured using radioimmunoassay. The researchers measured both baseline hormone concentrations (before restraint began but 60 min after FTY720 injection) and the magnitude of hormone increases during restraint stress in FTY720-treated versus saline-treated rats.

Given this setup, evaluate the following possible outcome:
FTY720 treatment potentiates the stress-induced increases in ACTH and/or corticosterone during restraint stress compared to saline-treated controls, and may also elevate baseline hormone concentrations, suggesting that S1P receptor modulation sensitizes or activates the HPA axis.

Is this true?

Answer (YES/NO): NO